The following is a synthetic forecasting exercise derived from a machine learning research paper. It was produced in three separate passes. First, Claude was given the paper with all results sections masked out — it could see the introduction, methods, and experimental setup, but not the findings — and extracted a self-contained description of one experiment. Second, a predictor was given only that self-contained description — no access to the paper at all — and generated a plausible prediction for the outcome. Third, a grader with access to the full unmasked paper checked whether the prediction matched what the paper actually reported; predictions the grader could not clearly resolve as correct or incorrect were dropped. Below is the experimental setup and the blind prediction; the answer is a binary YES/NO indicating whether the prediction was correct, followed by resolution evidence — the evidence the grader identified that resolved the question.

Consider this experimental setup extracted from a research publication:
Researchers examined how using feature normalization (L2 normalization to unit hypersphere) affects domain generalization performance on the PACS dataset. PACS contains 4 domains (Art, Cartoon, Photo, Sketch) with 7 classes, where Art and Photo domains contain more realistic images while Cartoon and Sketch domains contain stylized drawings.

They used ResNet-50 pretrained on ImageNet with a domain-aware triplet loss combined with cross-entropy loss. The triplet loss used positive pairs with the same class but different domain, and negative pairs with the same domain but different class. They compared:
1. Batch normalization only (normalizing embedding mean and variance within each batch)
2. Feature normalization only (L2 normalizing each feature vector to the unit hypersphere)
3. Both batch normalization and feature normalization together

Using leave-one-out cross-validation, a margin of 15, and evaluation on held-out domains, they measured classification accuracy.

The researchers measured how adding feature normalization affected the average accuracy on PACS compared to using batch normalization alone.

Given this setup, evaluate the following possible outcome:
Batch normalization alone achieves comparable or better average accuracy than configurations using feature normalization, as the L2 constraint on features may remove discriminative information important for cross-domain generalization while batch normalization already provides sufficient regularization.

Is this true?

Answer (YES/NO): YES